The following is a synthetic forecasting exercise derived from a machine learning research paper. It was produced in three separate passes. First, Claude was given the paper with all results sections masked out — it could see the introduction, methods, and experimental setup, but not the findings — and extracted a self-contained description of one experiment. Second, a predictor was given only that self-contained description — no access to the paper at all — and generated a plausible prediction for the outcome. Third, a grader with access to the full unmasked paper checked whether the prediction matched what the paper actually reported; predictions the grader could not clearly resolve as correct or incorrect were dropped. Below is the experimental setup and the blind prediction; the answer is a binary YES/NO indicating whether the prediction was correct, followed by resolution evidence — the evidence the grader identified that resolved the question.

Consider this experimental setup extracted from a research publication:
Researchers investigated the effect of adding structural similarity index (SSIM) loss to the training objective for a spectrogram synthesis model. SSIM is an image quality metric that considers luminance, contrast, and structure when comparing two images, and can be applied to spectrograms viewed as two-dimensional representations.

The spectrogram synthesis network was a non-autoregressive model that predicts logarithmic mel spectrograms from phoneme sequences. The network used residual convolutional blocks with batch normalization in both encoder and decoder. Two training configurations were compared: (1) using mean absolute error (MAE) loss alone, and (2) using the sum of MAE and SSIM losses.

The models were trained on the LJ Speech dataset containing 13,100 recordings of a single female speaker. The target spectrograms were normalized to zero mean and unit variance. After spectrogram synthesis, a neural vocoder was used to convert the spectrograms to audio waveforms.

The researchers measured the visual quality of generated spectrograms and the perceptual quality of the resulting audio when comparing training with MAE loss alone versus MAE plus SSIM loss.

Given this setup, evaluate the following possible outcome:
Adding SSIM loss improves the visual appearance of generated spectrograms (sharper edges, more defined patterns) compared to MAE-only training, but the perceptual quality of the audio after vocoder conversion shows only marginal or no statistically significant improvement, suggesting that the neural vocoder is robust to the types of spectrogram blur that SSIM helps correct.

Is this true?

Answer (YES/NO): YES